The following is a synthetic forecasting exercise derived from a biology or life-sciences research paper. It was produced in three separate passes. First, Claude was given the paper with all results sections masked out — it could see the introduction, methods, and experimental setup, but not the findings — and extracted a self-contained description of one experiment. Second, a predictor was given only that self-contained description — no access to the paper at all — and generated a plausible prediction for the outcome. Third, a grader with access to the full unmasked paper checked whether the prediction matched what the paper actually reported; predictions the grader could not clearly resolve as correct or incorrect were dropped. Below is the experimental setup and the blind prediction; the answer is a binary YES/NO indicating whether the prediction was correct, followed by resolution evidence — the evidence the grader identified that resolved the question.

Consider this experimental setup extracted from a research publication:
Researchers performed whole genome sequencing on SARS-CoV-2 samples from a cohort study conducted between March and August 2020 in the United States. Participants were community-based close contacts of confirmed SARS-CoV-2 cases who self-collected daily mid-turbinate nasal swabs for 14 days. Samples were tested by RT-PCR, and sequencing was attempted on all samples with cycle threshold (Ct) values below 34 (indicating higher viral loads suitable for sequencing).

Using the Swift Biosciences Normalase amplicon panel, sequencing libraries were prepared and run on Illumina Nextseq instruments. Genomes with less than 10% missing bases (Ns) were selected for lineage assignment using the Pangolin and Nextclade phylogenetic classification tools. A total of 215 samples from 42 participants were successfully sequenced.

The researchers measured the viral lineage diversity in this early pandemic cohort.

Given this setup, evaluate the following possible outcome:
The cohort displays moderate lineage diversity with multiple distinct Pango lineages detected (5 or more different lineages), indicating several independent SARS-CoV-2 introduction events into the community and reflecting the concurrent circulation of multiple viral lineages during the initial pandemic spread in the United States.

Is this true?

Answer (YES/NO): YES